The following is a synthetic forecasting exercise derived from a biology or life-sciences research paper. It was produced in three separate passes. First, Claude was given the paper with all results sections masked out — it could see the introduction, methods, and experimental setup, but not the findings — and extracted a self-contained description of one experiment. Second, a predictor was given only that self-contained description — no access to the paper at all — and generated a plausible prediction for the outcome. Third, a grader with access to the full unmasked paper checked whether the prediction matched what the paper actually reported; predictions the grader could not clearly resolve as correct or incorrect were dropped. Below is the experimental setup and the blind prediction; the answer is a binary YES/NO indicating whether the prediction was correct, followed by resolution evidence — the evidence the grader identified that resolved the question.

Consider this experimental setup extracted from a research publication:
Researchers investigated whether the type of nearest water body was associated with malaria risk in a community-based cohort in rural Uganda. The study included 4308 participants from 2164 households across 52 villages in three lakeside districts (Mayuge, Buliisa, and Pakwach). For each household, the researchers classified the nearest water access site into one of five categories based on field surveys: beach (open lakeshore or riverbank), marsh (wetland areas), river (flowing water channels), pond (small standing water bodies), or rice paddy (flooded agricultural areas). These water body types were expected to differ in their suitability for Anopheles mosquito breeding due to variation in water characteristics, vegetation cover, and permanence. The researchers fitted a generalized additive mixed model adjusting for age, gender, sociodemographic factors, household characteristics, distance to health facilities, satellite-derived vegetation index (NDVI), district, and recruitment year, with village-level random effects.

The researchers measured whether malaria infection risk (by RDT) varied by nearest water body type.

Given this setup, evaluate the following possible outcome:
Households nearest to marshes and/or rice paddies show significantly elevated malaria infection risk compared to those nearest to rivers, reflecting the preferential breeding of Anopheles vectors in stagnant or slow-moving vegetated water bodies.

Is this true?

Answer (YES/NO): NO